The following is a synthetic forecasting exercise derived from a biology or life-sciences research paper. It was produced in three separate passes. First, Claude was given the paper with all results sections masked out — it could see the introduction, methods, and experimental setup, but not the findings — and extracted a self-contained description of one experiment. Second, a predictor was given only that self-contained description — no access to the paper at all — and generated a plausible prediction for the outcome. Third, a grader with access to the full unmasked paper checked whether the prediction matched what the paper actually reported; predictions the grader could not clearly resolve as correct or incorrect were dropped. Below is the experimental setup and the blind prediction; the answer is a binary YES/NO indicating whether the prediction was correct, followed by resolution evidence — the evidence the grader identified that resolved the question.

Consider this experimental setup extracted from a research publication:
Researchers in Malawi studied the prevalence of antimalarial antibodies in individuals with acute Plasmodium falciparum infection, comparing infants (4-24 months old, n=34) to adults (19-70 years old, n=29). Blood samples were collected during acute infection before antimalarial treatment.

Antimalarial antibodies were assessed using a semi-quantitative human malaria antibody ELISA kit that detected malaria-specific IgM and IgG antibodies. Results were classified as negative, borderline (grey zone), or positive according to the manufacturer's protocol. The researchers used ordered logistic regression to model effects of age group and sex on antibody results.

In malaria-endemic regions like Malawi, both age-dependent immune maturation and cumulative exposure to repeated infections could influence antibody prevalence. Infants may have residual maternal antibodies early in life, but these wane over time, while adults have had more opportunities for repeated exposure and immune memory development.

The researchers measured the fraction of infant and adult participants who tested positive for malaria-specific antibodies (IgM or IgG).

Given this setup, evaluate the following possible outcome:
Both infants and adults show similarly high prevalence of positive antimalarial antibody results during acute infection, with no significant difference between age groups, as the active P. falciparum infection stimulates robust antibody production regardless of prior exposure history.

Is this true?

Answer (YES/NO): NO